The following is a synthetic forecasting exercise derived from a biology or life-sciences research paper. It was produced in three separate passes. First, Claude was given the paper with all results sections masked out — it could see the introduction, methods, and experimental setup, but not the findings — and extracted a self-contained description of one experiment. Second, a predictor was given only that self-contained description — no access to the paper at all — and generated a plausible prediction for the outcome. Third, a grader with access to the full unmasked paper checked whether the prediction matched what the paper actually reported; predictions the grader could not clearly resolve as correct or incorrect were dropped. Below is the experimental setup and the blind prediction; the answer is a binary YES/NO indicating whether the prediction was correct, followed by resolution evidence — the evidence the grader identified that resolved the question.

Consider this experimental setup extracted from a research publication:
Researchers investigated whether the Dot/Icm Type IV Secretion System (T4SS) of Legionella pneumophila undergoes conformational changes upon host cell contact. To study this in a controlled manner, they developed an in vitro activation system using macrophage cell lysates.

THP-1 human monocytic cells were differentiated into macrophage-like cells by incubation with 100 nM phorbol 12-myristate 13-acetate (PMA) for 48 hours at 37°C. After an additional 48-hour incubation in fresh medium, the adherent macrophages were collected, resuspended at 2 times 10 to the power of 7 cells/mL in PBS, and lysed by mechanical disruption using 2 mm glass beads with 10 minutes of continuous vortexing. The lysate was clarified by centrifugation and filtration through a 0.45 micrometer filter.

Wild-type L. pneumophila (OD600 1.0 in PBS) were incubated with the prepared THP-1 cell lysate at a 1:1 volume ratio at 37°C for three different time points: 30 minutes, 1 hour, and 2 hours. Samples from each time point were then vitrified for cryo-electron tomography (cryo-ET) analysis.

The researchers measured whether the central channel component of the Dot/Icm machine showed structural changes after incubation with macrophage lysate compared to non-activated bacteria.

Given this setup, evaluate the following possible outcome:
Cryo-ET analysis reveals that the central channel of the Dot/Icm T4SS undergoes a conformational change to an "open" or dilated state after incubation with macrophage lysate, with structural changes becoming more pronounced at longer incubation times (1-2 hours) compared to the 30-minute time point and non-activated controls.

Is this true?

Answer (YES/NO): NO